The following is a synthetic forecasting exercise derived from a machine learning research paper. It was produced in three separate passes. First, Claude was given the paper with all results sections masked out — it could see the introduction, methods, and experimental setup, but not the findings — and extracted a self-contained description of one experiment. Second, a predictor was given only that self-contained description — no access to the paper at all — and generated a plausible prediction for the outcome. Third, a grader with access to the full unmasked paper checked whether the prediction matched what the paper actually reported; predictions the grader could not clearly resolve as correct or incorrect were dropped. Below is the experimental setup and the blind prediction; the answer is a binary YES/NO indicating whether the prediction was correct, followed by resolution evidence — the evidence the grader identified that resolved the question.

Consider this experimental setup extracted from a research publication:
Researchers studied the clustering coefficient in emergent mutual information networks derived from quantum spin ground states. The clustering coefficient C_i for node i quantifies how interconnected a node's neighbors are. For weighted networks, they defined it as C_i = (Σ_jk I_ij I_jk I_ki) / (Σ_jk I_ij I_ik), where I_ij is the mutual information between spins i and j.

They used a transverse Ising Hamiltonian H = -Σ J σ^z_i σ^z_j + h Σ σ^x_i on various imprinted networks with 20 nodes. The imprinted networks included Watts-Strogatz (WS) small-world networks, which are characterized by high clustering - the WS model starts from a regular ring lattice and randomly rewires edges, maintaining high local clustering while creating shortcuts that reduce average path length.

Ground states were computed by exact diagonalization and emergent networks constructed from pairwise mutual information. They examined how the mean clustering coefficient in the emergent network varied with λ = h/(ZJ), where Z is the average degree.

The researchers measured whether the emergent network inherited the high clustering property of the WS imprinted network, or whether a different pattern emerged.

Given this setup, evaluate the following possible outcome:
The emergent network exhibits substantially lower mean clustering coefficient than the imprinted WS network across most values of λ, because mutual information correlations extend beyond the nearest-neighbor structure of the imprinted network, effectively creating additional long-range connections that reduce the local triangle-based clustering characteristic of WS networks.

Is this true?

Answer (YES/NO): YES